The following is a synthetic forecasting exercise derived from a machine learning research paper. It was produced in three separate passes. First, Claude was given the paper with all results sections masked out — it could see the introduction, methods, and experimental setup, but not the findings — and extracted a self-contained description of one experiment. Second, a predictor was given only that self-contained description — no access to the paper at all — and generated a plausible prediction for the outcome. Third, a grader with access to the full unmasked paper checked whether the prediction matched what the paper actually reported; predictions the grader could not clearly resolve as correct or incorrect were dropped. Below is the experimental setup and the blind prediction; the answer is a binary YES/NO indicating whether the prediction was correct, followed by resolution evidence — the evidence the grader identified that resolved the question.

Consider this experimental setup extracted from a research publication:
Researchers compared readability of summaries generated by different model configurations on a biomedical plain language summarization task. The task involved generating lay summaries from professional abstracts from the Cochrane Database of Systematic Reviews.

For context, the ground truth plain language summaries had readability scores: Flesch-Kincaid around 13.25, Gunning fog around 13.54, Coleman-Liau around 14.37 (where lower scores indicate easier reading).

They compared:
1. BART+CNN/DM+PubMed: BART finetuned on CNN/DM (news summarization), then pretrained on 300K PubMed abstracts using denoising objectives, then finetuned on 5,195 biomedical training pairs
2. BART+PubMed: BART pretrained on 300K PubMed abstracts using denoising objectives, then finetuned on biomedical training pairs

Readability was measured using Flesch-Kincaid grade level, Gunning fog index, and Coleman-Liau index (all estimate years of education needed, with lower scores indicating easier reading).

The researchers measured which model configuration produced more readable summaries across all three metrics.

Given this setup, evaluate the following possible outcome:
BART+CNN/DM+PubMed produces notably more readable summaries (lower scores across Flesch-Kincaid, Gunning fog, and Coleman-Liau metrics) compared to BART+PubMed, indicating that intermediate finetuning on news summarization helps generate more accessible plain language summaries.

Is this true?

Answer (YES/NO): NO